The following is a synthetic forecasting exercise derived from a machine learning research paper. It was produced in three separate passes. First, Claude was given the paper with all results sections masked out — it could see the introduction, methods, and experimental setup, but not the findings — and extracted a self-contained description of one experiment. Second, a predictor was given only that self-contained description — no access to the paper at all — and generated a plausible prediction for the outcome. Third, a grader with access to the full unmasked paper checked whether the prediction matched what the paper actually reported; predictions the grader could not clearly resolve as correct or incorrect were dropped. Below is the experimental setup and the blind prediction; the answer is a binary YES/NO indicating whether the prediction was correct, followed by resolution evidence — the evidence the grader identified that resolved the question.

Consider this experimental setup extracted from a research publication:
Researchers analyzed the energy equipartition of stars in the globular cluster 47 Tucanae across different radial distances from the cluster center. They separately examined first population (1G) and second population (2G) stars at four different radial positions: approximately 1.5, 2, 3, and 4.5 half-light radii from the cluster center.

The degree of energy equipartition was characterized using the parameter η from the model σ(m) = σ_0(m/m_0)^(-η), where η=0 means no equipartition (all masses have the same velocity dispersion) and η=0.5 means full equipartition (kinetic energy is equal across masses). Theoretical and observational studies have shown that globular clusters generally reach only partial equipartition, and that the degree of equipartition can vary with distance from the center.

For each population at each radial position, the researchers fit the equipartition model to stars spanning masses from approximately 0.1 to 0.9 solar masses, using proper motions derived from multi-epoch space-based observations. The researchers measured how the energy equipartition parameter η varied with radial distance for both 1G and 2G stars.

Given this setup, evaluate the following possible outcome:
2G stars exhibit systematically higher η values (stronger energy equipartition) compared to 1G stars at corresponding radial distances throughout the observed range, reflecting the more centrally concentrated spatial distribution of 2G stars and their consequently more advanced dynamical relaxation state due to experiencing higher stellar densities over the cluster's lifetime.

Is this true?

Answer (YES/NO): NO